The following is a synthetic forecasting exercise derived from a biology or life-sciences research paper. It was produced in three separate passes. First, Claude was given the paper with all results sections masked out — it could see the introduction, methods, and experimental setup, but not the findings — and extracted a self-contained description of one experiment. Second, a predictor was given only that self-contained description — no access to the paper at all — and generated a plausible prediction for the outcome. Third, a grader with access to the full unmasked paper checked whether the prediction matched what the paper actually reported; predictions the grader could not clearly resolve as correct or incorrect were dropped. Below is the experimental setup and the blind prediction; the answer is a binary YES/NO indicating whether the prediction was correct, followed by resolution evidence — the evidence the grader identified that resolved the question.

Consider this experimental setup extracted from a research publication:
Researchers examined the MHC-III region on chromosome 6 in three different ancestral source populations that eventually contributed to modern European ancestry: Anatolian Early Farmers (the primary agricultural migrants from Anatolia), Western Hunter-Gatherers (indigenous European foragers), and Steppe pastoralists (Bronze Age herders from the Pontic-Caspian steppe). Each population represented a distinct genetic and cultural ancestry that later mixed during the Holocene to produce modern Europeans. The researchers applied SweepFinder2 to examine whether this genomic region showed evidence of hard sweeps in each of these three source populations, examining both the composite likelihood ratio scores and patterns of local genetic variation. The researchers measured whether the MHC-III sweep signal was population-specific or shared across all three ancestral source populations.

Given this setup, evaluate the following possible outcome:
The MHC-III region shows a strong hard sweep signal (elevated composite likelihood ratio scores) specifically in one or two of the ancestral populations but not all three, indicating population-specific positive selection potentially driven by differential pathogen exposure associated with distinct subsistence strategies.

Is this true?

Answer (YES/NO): YES